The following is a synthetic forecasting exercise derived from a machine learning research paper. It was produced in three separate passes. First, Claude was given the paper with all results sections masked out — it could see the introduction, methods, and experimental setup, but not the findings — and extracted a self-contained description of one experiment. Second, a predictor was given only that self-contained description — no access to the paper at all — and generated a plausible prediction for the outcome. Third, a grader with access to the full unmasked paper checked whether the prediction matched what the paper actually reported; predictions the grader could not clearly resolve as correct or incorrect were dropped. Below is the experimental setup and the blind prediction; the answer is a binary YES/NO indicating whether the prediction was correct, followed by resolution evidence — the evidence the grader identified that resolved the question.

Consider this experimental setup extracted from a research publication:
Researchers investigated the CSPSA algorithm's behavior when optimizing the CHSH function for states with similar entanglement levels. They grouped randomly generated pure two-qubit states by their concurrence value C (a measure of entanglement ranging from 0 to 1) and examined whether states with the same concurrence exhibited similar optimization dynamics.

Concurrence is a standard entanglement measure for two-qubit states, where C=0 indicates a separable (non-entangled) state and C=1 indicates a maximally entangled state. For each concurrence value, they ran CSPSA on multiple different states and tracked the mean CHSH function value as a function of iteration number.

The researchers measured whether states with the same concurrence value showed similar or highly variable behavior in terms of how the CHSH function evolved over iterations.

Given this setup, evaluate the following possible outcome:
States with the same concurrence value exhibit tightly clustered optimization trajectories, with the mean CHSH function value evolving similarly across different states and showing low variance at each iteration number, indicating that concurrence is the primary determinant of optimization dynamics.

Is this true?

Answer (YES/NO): YES